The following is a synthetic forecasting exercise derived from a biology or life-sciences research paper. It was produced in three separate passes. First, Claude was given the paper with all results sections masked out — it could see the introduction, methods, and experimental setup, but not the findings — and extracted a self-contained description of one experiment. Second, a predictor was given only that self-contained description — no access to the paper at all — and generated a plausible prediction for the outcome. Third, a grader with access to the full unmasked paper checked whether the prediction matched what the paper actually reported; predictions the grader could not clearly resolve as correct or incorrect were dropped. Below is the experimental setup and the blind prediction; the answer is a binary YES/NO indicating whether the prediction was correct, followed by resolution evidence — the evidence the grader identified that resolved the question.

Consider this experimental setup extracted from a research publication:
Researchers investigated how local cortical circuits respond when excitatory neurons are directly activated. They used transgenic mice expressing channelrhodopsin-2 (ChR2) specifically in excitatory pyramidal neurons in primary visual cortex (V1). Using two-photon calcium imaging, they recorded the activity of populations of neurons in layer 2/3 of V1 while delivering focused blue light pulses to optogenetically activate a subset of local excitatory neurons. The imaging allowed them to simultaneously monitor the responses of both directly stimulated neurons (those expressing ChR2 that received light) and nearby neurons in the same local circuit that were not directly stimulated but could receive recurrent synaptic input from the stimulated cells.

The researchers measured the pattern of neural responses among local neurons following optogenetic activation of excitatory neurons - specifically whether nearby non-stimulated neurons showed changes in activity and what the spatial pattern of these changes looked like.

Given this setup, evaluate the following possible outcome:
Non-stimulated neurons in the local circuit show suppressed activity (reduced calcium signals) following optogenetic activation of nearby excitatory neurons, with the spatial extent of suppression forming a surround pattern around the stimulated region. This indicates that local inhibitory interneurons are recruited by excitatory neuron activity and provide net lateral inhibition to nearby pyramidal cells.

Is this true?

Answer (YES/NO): NO